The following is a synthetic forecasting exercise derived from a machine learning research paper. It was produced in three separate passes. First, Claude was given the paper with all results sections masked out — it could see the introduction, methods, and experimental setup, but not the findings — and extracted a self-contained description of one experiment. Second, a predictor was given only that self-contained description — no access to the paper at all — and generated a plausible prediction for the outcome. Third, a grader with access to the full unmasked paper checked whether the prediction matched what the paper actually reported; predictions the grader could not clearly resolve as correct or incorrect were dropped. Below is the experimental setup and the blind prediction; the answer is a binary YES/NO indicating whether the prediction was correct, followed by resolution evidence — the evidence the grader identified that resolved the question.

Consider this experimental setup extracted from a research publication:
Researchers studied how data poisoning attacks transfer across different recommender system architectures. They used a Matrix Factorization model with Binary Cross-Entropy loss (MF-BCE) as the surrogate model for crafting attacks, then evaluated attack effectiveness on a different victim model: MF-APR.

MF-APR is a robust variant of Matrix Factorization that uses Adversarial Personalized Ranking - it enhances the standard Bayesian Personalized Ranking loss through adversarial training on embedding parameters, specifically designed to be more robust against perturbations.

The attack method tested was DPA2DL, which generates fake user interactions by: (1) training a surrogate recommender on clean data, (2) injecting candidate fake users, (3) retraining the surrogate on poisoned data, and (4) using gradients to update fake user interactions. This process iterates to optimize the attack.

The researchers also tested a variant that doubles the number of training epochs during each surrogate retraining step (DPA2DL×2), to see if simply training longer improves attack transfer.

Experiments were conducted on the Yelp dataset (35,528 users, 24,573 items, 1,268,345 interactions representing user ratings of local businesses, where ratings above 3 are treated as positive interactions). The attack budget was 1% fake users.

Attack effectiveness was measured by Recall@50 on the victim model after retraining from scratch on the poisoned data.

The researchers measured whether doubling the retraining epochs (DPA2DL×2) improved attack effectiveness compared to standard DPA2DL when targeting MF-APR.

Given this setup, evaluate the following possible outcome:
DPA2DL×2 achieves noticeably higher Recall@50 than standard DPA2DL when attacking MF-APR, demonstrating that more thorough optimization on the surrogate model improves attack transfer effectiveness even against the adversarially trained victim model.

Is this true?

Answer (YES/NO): NO